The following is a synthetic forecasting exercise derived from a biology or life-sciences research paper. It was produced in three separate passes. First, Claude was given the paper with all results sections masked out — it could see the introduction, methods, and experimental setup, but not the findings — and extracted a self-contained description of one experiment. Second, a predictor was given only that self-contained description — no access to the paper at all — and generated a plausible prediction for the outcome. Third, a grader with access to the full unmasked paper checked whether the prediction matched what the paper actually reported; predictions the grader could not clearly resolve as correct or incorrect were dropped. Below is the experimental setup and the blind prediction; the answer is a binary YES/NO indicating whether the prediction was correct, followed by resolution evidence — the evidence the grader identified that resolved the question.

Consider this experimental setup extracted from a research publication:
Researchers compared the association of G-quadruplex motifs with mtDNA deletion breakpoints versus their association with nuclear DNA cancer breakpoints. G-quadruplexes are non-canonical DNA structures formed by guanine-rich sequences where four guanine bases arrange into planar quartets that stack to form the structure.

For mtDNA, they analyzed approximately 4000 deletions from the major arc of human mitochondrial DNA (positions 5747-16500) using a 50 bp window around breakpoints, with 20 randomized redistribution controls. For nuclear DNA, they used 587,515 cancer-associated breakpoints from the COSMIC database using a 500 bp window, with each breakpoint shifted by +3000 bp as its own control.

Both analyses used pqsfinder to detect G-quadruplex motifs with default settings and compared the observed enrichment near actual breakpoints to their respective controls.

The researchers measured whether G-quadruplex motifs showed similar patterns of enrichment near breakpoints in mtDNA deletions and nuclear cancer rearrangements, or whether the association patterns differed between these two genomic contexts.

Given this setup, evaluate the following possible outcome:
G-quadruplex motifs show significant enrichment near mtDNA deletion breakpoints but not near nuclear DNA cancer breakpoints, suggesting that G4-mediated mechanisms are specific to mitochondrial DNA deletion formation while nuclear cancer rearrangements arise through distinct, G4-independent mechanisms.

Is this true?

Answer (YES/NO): NO